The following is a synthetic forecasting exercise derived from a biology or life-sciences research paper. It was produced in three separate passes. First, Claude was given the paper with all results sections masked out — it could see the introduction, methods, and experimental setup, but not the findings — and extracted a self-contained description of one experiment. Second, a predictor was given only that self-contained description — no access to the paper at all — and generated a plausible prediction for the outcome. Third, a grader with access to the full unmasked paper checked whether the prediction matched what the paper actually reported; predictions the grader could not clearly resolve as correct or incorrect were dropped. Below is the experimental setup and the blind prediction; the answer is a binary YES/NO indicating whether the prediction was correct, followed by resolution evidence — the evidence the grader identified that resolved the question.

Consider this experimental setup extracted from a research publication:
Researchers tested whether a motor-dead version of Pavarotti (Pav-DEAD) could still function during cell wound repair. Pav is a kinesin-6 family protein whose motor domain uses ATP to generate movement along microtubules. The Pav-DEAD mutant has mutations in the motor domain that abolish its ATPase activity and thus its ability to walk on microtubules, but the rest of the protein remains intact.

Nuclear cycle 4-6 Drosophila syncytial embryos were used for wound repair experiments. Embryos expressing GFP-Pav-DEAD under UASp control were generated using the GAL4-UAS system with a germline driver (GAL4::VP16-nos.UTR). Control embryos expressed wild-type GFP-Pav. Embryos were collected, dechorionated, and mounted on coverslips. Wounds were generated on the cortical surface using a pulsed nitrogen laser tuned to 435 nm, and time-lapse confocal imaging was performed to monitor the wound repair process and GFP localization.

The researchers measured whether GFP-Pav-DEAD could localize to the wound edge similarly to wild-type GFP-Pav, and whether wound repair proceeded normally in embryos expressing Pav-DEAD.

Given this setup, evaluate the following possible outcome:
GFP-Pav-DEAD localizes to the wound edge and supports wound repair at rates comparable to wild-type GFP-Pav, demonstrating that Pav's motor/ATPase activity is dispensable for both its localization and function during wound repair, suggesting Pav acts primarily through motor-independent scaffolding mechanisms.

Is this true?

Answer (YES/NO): NO